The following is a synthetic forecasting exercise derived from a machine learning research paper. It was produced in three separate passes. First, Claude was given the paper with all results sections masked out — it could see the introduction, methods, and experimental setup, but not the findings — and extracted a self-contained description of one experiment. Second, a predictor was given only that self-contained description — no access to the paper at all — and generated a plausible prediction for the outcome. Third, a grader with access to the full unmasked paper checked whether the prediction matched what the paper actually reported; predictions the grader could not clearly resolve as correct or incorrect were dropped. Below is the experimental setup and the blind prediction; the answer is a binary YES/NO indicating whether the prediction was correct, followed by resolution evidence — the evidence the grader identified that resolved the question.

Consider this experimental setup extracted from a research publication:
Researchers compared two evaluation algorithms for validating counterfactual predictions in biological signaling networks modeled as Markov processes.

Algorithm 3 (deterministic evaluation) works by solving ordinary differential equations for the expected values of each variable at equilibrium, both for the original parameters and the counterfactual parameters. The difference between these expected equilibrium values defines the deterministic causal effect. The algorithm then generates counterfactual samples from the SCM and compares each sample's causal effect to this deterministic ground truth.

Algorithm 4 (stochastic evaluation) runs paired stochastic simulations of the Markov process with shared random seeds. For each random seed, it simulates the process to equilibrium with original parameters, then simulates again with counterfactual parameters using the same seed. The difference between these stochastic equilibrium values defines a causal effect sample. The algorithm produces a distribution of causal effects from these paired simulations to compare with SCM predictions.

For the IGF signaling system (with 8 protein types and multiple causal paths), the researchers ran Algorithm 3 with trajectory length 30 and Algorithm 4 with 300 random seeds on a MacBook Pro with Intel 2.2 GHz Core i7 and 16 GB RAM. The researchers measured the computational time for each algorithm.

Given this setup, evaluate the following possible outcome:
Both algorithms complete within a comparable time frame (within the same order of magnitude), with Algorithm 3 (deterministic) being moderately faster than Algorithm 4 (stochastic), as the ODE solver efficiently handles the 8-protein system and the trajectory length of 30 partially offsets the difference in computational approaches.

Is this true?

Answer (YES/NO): NO